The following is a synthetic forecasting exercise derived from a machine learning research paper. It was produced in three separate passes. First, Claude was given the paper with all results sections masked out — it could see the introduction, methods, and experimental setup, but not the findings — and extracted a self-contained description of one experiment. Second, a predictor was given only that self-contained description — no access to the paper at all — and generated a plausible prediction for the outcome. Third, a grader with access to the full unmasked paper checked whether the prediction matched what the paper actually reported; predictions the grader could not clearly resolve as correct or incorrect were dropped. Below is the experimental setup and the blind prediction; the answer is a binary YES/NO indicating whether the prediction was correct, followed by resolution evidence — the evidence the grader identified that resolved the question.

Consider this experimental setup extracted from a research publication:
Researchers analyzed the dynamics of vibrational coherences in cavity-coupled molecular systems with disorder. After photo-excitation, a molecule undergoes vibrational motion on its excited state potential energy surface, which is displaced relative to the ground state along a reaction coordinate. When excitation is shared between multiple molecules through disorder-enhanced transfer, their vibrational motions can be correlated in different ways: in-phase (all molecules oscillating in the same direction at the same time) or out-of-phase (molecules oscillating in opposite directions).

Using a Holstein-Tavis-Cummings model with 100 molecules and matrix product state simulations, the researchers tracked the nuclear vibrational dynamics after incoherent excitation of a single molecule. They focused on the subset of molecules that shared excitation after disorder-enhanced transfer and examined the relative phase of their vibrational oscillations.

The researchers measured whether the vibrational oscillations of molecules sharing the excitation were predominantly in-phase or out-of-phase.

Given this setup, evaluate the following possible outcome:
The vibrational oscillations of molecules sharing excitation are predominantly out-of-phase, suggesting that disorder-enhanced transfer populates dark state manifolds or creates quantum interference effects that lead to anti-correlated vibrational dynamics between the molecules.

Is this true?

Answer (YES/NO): YES